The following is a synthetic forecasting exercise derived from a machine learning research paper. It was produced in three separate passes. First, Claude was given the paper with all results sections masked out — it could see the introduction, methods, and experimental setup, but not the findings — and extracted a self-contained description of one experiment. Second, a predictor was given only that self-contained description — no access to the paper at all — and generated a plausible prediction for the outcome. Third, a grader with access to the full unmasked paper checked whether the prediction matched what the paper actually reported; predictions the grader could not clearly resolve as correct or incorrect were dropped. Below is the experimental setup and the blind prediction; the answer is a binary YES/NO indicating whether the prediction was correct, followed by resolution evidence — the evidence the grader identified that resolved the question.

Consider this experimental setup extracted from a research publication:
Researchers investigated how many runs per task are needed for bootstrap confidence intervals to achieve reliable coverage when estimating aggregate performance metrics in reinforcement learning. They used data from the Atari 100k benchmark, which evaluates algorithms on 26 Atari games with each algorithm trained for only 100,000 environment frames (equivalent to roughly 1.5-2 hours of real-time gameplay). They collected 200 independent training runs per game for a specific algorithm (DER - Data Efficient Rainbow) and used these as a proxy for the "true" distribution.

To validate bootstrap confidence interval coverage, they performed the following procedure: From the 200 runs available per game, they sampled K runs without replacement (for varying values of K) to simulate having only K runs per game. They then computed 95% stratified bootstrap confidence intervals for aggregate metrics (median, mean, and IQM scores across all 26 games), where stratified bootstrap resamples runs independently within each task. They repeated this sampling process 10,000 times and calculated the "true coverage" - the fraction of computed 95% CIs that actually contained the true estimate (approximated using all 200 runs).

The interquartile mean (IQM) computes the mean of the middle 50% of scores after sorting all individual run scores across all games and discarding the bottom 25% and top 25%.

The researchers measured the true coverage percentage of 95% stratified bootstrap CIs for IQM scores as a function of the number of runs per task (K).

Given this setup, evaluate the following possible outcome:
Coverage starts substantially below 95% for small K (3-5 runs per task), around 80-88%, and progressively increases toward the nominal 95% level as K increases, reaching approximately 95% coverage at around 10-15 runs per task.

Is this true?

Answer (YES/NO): NO